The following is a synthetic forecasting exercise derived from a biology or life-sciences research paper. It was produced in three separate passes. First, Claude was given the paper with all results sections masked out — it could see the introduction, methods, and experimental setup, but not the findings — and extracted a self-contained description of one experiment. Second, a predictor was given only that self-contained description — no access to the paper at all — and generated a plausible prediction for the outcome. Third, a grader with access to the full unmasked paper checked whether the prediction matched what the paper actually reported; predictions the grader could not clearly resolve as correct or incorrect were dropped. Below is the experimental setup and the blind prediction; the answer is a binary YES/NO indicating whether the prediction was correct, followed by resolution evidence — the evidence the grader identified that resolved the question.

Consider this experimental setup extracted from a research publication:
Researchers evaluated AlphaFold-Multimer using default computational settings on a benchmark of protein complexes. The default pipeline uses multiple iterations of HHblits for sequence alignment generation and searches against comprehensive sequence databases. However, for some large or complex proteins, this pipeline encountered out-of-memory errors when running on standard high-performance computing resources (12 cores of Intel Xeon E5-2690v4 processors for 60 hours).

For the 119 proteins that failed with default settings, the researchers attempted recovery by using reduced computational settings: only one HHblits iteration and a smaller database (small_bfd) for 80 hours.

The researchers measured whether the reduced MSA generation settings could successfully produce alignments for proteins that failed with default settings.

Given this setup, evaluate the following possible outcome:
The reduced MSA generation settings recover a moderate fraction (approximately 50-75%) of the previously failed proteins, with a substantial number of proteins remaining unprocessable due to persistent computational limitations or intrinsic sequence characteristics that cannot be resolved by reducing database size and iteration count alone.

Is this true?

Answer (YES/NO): NO